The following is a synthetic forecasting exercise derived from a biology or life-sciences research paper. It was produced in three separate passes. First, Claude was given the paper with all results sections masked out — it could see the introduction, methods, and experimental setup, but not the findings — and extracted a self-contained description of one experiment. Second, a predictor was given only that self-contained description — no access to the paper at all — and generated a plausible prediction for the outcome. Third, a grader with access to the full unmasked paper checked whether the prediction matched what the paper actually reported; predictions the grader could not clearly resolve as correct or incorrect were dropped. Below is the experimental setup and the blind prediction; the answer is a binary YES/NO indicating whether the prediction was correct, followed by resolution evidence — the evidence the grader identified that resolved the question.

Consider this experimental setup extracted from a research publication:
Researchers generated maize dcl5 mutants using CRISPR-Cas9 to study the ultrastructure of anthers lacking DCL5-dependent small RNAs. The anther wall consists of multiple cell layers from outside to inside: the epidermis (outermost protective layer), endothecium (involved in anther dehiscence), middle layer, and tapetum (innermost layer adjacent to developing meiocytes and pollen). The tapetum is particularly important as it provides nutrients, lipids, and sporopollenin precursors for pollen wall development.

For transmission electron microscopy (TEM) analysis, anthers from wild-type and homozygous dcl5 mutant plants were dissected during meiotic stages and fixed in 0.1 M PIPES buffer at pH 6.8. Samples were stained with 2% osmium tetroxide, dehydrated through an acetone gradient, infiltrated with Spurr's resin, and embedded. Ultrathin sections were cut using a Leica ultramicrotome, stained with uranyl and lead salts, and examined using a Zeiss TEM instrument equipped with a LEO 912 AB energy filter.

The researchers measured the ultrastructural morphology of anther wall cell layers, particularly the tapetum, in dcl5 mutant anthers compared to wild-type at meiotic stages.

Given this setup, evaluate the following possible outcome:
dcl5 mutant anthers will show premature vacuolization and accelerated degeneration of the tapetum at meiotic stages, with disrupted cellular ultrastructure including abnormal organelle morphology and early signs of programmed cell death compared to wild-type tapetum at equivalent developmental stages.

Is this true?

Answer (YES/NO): NO